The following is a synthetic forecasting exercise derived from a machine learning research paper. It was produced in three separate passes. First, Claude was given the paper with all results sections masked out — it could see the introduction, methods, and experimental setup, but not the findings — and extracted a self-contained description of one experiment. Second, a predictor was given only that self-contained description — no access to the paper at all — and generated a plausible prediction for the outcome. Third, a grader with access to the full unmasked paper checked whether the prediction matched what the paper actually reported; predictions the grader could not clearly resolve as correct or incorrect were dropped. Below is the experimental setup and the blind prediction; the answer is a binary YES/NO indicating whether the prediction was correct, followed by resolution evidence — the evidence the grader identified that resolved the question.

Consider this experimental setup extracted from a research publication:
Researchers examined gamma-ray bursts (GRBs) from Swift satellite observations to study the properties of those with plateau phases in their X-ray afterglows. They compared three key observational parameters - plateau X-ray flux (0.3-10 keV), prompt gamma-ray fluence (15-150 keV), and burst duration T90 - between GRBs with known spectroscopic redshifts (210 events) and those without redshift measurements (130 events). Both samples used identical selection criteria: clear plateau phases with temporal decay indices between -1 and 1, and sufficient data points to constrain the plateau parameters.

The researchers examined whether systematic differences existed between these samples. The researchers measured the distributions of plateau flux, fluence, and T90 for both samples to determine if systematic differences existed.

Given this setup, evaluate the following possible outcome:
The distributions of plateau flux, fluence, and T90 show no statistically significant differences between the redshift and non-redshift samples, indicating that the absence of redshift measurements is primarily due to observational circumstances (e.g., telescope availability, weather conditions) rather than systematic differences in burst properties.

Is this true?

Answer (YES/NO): YES